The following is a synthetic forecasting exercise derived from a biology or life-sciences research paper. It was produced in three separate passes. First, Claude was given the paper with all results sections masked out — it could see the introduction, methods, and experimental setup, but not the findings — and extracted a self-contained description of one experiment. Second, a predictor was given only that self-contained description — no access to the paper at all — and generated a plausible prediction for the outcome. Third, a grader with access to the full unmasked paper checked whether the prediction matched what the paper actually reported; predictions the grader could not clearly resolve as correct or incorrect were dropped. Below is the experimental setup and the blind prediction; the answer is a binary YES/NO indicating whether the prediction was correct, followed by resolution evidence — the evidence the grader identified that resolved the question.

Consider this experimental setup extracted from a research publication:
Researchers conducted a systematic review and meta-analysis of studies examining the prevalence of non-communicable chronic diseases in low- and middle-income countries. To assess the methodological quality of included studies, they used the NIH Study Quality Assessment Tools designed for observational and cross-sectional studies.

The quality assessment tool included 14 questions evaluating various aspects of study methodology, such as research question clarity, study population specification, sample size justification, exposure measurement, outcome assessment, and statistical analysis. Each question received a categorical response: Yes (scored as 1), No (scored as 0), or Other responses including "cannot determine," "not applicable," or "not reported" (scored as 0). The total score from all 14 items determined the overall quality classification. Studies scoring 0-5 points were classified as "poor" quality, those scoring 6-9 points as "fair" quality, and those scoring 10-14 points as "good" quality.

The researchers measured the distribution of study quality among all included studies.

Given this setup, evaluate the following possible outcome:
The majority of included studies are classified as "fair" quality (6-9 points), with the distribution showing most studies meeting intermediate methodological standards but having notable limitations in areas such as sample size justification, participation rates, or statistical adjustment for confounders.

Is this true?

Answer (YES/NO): NO